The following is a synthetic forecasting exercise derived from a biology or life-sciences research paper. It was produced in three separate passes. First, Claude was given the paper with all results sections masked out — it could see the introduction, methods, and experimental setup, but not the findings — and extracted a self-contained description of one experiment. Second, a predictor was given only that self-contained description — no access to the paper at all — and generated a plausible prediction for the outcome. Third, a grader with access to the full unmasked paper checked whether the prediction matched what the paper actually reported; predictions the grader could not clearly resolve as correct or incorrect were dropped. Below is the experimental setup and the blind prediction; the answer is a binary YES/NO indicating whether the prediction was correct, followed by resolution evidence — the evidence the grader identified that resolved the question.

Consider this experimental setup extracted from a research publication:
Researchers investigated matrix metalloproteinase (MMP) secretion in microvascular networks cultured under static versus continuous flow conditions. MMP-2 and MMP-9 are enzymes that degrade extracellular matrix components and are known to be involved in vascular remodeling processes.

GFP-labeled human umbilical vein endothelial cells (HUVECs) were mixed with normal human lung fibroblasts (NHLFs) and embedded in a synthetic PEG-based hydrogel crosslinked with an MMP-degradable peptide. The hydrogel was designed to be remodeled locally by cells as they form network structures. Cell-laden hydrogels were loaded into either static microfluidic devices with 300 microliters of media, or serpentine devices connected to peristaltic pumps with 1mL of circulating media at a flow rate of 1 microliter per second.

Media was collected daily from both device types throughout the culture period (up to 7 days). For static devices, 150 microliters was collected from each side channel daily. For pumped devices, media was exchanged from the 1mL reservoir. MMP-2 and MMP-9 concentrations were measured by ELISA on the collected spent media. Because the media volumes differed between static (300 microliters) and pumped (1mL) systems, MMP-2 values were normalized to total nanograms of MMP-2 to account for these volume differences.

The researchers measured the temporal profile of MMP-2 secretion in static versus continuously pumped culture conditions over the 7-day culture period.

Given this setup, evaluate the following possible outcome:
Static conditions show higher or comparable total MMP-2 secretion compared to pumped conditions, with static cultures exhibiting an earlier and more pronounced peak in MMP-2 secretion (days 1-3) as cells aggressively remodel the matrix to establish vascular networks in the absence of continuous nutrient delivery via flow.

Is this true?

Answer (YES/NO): NO